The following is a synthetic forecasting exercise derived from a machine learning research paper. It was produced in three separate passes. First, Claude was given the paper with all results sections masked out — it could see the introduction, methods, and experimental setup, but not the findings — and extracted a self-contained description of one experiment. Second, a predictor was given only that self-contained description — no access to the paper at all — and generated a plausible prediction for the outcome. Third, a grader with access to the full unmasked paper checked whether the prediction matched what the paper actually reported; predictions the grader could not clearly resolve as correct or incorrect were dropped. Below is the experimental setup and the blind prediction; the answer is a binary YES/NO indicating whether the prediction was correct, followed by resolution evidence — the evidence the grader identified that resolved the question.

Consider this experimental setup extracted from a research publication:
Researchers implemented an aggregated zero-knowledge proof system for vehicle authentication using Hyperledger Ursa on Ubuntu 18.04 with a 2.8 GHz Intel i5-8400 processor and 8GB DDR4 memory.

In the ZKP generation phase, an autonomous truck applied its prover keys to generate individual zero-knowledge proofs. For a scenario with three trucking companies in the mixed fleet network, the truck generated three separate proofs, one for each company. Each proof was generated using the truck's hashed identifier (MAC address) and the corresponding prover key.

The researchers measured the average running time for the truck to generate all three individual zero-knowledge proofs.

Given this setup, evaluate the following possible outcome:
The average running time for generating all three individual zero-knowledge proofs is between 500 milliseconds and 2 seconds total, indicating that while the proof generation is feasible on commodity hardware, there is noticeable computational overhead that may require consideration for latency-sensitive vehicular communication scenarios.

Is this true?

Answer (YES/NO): NO